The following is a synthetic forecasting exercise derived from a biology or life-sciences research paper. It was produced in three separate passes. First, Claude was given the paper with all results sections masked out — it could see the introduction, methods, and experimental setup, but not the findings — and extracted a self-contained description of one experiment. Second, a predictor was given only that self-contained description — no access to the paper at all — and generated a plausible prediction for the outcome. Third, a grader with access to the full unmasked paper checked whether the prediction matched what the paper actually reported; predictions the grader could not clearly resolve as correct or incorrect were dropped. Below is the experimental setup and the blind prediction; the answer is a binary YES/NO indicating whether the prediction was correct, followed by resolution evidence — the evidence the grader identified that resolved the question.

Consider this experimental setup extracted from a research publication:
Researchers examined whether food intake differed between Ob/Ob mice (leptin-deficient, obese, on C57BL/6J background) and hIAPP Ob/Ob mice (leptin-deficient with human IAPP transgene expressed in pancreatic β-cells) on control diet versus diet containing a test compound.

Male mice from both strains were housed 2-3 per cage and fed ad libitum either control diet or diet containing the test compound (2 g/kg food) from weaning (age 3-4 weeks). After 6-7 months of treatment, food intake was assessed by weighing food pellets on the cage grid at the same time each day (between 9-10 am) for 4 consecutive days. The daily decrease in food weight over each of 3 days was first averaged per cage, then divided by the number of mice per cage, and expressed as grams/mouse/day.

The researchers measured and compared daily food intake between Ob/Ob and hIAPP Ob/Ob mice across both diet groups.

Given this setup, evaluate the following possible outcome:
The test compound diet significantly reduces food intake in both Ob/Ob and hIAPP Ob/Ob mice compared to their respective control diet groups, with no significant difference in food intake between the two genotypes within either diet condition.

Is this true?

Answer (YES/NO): NO